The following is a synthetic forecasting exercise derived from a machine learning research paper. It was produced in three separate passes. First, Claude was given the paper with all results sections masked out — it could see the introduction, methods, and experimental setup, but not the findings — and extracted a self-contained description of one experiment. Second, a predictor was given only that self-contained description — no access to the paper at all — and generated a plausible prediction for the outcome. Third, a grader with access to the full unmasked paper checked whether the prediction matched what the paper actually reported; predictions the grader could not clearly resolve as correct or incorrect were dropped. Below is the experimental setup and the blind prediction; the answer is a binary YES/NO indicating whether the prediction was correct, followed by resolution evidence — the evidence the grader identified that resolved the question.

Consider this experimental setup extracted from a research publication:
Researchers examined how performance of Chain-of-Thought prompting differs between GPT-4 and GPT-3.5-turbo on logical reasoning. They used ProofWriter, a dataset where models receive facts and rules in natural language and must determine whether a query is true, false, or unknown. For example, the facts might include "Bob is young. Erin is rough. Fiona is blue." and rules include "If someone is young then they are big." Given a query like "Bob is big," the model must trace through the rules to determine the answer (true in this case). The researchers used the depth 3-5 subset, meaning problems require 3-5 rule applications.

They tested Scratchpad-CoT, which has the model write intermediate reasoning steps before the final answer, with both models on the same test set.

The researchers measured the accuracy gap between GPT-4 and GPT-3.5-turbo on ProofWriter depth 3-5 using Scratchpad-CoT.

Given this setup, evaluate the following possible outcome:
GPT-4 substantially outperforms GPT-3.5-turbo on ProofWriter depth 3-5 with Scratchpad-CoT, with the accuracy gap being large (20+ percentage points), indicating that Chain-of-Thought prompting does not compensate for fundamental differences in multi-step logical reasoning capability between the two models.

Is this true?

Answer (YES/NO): NO